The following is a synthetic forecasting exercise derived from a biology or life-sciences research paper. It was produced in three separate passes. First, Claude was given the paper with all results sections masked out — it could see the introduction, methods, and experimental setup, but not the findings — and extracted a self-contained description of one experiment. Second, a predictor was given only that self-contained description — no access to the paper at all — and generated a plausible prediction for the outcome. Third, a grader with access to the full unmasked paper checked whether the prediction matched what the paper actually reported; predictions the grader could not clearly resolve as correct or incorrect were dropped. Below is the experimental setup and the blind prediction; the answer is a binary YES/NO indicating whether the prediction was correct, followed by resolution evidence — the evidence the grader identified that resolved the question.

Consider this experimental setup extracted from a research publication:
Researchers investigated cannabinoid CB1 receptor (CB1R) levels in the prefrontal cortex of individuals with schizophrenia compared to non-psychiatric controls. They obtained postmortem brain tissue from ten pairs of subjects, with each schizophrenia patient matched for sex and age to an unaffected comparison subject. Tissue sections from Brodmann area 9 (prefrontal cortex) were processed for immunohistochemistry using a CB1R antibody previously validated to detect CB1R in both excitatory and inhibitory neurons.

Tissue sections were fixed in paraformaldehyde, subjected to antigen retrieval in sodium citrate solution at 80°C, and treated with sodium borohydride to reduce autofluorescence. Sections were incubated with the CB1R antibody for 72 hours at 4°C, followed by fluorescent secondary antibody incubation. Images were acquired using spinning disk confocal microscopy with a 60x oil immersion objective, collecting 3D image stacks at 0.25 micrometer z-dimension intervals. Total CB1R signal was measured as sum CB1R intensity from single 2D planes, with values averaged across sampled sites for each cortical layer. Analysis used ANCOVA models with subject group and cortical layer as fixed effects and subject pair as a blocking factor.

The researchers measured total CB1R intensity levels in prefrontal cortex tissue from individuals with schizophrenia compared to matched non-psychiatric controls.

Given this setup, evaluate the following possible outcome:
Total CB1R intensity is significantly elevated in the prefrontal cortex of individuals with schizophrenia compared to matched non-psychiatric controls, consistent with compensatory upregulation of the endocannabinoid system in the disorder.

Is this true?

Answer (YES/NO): YES